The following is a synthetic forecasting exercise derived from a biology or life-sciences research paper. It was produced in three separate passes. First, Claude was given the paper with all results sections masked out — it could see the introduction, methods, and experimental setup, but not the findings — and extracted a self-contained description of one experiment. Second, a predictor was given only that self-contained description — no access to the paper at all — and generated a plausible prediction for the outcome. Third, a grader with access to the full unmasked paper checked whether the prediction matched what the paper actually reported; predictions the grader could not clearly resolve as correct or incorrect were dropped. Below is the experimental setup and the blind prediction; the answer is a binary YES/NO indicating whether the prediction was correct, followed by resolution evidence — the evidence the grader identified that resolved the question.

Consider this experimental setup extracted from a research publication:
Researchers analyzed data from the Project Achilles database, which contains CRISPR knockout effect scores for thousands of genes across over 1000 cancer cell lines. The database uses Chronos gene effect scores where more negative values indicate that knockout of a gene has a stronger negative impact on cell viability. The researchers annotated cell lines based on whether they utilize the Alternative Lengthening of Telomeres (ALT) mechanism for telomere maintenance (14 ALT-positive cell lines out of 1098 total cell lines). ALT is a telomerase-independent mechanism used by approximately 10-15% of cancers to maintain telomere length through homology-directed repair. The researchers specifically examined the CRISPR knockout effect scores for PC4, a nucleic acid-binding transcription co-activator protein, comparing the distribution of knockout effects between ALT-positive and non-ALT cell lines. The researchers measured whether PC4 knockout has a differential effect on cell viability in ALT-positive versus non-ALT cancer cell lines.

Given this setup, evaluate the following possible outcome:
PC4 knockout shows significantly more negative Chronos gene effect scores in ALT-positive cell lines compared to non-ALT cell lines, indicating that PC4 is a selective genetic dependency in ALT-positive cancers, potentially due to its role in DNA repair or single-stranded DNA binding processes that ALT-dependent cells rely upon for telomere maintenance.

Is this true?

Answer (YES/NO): YES